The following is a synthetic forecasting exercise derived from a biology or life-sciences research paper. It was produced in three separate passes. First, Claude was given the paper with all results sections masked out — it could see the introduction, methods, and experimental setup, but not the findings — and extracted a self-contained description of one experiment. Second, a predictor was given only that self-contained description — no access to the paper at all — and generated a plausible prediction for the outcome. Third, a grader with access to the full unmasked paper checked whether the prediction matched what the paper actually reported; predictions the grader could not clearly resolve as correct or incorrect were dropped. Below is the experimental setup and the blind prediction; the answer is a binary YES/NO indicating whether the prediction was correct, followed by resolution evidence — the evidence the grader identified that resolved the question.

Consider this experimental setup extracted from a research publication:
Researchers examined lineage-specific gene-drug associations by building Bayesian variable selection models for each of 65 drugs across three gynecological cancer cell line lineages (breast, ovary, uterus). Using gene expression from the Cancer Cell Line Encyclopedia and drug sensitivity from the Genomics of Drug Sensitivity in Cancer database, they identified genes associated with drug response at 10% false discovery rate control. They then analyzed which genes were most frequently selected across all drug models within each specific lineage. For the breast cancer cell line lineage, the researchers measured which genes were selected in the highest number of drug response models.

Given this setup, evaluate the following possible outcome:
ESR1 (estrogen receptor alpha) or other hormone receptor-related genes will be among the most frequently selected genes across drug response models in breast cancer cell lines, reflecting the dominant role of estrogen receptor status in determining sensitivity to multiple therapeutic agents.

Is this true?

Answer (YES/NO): NO